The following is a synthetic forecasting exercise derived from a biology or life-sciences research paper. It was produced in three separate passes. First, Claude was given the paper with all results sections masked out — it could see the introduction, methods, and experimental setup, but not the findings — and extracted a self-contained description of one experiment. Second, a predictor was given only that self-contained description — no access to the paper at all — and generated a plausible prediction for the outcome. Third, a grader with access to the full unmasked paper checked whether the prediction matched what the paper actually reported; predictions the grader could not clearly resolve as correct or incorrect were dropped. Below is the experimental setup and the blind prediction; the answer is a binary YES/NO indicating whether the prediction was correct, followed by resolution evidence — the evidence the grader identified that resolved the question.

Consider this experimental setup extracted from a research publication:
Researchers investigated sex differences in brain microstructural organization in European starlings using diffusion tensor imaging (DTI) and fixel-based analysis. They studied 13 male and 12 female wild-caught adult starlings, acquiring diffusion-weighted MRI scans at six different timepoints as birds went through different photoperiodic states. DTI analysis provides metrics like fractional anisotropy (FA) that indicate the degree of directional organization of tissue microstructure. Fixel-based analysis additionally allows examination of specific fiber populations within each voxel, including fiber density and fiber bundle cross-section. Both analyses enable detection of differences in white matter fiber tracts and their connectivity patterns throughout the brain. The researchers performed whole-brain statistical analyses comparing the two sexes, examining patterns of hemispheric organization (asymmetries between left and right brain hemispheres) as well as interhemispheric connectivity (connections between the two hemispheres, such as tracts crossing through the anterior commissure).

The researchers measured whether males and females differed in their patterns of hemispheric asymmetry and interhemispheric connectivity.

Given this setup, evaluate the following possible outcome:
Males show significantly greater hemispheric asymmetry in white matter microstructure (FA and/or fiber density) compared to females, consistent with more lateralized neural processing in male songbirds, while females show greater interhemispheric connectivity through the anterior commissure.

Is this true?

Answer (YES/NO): YES